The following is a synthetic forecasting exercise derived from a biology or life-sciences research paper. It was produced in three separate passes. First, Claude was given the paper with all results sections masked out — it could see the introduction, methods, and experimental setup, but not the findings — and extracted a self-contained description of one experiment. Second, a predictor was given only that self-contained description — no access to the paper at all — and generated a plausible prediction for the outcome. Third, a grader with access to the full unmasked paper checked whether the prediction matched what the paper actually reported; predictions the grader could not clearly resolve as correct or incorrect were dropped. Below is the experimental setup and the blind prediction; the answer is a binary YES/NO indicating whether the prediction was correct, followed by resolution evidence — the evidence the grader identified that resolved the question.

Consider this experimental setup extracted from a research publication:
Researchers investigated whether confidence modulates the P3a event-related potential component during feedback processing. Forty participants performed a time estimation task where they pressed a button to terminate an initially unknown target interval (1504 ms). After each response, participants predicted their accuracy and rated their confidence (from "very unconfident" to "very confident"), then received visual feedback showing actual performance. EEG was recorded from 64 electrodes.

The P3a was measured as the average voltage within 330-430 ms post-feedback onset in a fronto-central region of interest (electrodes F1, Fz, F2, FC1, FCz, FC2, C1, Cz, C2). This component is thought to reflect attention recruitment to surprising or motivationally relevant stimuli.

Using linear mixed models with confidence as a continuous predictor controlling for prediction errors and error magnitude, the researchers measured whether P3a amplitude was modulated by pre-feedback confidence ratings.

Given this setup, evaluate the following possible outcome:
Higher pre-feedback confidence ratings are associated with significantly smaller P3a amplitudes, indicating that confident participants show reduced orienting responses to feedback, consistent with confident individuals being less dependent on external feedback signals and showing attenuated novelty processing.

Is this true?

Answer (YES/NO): NO